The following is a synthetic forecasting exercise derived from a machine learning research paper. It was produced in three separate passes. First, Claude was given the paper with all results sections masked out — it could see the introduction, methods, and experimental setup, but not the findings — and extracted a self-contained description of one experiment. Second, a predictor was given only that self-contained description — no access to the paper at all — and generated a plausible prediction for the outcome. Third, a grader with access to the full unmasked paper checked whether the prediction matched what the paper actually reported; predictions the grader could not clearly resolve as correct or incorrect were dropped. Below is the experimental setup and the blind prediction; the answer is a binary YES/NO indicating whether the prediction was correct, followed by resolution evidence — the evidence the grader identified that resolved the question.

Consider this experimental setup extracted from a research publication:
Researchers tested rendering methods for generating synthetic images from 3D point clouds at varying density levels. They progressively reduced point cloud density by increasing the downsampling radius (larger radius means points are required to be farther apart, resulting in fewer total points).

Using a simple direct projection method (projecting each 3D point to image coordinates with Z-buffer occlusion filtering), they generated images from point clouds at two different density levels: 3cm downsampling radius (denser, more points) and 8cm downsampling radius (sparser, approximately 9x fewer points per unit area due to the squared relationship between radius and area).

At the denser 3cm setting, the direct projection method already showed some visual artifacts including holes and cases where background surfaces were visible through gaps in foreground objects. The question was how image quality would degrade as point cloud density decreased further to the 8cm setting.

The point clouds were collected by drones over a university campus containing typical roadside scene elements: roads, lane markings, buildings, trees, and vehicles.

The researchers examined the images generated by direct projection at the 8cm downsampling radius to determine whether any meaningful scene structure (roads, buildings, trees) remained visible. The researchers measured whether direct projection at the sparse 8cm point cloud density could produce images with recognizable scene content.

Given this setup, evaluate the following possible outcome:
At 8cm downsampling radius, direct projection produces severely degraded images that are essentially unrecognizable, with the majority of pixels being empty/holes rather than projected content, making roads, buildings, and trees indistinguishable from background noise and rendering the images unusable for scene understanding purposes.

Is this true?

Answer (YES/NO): YES